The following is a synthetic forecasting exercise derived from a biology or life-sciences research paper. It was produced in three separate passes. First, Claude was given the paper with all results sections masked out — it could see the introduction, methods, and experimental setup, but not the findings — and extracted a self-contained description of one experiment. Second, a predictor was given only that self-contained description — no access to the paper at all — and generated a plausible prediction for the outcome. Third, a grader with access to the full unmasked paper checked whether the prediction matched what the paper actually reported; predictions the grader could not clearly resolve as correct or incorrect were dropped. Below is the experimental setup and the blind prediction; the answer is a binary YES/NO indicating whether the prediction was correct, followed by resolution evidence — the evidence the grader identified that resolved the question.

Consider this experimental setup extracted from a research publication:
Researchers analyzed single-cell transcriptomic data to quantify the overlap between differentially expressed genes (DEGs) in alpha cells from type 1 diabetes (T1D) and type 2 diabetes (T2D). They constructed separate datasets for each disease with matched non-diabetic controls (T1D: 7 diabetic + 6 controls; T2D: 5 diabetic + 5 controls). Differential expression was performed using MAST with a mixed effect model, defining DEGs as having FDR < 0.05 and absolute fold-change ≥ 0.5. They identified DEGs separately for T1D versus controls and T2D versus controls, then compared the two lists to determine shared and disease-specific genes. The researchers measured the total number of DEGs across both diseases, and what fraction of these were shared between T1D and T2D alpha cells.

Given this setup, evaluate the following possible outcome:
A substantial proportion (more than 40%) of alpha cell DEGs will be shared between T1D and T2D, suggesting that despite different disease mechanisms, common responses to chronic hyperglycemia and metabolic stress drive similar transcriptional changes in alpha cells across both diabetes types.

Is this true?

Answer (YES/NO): NO